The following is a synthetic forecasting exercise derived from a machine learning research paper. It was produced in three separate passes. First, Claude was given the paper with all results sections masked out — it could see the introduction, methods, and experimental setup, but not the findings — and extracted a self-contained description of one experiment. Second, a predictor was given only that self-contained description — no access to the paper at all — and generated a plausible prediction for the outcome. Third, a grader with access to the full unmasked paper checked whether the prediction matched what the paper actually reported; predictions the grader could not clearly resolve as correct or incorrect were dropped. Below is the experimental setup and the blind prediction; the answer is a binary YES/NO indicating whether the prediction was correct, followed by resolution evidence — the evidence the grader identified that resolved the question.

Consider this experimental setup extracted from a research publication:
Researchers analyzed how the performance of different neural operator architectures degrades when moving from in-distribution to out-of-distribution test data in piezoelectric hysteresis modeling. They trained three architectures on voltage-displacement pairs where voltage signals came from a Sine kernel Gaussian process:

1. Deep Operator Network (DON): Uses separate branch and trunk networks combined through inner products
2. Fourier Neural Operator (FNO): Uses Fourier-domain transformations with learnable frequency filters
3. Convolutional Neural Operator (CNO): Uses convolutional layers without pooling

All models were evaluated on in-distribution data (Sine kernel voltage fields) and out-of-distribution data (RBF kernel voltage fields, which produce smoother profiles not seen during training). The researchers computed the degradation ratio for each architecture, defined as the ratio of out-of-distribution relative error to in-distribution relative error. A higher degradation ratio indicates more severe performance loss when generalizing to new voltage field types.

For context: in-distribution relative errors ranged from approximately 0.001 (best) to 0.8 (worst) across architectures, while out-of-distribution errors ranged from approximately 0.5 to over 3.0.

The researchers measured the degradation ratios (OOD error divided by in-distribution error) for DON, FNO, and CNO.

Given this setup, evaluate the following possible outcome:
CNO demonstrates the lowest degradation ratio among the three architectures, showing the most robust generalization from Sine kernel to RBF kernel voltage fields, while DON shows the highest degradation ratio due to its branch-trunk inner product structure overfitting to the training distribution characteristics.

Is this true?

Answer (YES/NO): NO